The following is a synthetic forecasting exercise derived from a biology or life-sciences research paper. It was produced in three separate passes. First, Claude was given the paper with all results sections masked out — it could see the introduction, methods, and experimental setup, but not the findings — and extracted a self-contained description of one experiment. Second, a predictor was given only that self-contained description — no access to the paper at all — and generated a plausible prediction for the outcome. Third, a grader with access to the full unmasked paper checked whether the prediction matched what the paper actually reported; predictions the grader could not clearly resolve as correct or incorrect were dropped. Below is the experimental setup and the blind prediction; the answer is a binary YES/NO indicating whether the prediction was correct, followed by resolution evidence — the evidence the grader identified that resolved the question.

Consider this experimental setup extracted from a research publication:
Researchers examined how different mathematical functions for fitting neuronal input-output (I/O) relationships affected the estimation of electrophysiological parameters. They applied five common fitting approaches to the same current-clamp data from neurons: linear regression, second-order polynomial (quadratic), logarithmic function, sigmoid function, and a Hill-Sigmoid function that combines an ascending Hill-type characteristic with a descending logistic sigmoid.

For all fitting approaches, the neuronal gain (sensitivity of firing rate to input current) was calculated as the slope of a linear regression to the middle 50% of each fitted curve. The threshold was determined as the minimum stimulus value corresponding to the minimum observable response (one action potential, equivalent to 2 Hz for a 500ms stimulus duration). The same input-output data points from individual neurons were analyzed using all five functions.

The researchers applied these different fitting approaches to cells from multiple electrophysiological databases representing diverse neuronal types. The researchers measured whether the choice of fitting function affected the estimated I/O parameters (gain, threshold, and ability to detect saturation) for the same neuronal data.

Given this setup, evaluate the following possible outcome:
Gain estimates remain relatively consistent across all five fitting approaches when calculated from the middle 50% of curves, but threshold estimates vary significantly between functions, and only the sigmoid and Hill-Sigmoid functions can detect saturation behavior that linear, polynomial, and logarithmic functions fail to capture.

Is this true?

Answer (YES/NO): NO